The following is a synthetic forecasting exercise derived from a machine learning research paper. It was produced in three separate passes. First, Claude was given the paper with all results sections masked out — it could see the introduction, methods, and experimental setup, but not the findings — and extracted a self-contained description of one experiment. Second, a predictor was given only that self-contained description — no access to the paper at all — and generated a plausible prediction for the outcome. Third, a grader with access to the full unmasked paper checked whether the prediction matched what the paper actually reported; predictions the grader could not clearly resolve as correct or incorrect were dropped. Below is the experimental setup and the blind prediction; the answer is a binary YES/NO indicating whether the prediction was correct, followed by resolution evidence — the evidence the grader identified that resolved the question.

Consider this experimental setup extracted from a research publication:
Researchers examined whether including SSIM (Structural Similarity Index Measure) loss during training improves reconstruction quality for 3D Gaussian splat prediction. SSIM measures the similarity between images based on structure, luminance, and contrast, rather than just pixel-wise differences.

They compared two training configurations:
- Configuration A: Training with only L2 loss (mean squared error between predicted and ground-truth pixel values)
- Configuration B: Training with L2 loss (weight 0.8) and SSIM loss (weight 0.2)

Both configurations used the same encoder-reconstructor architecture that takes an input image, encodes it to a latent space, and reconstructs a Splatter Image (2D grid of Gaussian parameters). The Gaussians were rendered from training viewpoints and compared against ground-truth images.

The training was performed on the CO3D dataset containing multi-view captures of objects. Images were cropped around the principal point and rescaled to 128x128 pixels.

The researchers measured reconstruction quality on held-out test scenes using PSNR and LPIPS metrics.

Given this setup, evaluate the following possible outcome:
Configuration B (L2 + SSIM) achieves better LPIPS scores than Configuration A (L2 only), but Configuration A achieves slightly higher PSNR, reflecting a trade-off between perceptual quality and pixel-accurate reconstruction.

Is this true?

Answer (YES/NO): NO